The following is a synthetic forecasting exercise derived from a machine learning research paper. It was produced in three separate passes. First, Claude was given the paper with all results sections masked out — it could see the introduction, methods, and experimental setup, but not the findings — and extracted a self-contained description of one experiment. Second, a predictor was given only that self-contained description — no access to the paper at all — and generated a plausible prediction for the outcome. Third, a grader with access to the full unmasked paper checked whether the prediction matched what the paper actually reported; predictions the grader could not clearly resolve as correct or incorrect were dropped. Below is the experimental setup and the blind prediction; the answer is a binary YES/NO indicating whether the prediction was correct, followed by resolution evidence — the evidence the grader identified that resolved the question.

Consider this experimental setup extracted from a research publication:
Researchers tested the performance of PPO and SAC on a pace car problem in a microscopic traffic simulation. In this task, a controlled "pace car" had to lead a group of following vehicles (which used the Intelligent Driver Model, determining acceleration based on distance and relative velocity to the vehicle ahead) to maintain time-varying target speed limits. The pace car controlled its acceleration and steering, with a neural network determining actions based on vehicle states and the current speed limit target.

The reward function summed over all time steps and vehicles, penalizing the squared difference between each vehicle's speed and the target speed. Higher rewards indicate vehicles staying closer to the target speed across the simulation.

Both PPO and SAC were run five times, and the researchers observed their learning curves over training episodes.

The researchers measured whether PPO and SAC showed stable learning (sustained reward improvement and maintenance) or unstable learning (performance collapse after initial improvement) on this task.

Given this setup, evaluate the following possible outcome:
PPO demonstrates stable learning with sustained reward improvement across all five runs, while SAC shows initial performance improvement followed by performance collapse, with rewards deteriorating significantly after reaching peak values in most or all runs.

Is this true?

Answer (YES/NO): NO